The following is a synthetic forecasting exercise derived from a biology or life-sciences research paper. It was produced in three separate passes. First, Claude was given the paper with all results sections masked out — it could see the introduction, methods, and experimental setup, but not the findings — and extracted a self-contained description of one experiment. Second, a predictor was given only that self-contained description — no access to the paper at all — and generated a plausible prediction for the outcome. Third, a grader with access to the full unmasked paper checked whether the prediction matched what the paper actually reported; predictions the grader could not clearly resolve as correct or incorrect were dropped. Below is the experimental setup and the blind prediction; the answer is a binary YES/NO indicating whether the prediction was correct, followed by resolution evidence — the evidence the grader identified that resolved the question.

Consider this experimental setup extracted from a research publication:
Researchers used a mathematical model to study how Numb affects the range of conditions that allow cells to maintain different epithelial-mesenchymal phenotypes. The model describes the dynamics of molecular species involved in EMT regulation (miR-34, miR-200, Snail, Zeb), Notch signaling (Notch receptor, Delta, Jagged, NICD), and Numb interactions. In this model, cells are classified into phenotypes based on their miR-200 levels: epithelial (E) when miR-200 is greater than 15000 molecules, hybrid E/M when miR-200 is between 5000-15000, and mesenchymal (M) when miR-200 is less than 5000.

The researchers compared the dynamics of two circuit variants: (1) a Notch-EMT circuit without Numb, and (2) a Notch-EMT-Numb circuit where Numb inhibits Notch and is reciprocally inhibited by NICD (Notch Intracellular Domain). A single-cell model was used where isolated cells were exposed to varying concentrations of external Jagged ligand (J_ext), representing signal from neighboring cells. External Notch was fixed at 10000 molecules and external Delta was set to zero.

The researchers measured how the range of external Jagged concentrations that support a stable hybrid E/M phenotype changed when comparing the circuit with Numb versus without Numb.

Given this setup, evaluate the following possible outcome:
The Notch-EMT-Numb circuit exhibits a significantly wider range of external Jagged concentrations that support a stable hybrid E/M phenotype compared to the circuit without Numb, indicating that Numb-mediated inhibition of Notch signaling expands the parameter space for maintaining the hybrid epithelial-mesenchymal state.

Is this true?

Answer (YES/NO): YES